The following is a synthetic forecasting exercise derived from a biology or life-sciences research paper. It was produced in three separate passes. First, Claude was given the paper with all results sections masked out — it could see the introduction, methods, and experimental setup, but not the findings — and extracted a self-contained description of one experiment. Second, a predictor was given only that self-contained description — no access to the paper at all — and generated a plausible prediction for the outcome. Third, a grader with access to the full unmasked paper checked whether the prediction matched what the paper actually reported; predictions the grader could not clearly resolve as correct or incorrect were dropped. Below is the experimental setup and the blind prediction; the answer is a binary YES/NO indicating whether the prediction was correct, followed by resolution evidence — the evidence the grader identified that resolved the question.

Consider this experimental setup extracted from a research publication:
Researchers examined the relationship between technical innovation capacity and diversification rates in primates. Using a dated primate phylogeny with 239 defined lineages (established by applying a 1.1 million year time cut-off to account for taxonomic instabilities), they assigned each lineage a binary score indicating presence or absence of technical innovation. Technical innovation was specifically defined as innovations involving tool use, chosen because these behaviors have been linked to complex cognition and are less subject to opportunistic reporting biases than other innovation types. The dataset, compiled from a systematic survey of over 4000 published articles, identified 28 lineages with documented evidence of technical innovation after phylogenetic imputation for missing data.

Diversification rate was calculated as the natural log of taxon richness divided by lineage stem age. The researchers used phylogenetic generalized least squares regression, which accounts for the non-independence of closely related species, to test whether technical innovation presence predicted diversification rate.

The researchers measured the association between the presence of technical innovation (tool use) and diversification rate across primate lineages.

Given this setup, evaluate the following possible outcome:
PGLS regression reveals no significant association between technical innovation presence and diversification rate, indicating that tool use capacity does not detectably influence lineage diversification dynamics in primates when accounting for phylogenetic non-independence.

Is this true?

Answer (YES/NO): YES